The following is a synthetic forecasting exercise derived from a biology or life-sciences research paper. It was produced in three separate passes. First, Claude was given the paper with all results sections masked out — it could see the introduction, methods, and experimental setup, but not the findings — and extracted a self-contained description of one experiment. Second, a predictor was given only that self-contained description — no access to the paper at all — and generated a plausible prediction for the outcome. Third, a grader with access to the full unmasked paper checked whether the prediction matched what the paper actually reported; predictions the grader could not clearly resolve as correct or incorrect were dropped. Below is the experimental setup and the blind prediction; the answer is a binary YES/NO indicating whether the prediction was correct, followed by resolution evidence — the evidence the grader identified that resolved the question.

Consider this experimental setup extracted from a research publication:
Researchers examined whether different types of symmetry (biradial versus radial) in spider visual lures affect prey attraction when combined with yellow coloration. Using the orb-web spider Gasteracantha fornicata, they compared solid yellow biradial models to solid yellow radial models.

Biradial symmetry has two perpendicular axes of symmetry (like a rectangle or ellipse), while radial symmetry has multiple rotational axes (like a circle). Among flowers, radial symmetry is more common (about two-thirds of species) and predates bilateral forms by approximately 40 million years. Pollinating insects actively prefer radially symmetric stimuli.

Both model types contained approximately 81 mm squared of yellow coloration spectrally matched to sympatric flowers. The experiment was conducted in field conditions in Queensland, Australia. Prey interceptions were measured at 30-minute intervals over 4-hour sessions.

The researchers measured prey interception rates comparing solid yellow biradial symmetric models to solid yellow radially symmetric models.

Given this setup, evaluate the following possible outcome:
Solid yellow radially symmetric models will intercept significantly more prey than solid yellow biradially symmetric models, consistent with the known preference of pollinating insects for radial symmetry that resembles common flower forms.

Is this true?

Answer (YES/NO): NO